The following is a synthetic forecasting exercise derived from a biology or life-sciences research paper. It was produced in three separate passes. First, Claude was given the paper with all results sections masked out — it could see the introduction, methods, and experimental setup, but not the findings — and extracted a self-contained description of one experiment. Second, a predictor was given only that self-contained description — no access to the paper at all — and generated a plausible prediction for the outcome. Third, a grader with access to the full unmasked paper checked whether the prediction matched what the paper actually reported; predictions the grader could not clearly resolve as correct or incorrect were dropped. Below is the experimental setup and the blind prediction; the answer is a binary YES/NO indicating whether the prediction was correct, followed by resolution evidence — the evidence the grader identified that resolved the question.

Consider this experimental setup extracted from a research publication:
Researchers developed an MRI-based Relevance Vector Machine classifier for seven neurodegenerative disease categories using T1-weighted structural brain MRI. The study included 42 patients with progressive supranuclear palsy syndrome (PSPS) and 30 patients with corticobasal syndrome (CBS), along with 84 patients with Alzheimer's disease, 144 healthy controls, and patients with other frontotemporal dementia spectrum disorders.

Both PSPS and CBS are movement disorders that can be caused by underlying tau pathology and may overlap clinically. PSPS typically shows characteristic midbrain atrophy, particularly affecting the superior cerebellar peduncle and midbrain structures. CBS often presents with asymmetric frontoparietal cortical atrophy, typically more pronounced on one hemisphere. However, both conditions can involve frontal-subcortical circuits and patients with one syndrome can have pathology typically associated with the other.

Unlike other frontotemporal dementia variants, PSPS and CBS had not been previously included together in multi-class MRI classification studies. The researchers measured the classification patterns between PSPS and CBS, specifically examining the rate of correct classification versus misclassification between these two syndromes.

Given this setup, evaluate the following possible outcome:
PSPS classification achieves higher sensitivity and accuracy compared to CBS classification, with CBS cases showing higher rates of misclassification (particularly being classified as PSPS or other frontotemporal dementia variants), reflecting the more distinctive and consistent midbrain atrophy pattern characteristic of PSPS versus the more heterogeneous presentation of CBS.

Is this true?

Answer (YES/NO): NO